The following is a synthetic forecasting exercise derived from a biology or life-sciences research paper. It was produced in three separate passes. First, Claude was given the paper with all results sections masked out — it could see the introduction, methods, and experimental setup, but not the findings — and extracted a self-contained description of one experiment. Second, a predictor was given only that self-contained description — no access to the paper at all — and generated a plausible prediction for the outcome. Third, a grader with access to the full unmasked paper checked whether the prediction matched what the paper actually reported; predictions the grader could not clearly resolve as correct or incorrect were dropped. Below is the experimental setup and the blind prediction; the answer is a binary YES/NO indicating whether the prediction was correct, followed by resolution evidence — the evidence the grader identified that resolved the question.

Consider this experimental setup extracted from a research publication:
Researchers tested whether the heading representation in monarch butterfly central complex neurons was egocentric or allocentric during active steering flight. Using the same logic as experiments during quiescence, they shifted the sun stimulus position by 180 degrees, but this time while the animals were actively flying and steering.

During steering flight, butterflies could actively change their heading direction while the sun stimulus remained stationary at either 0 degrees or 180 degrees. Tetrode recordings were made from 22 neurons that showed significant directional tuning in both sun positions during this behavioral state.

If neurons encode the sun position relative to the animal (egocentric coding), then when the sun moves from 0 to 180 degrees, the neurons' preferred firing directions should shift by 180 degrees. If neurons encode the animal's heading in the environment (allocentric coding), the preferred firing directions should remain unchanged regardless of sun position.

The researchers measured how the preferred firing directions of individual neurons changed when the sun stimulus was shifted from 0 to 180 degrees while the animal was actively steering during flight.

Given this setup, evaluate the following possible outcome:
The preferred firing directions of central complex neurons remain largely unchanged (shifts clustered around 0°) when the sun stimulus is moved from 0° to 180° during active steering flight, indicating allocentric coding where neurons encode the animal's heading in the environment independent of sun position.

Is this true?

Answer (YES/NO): YES